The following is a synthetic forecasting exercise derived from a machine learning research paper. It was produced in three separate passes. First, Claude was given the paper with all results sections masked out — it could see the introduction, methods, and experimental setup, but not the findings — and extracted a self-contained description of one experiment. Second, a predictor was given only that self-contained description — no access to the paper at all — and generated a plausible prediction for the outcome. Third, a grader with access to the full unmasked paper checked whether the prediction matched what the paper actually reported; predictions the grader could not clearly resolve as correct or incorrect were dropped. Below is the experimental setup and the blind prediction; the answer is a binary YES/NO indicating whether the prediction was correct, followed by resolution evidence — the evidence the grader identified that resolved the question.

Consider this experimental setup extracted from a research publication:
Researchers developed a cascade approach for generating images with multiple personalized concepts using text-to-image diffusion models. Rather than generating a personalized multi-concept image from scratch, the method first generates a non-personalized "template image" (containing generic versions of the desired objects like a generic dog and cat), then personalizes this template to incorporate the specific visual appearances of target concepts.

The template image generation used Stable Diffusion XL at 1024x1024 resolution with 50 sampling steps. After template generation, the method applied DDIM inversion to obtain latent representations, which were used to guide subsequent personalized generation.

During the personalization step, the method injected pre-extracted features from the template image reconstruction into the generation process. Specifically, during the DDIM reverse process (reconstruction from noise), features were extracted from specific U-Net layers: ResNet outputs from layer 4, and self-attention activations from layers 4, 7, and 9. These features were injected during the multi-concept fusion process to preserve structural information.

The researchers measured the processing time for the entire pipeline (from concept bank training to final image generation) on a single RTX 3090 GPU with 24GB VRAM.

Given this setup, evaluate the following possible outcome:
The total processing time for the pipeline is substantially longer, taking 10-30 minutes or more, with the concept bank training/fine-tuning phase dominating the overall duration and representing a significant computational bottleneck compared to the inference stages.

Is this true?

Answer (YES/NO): NO